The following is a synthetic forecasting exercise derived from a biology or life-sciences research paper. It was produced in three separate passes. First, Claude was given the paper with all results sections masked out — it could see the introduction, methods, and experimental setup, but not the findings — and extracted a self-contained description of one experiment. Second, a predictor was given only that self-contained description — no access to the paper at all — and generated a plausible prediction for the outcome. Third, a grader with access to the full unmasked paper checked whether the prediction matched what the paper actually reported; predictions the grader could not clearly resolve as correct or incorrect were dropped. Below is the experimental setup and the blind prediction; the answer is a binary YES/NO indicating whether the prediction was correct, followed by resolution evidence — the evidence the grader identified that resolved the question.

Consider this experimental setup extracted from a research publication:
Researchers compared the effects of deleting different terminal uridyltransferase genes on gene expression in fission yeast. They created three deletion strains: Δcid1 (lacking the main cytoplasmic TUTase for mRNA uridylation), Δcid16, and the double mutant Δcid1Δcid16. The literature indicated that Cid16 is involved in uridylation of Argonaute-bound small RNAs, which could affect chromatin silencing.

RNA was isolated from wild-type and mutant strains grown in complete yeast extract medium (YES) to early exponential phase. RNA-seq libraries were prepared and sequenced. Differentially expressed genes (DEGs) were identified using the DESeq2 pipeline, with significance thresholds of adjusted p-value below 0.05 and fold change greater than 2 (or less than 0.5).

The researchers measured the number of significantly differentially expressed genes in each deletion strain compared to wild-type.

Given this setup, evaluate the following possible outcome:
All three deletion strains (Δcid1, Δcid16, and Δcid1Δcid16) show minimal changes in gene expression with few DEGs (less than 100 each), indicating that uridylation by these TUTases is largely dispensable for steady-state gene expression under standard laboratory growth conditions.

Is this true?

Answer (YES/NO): NO